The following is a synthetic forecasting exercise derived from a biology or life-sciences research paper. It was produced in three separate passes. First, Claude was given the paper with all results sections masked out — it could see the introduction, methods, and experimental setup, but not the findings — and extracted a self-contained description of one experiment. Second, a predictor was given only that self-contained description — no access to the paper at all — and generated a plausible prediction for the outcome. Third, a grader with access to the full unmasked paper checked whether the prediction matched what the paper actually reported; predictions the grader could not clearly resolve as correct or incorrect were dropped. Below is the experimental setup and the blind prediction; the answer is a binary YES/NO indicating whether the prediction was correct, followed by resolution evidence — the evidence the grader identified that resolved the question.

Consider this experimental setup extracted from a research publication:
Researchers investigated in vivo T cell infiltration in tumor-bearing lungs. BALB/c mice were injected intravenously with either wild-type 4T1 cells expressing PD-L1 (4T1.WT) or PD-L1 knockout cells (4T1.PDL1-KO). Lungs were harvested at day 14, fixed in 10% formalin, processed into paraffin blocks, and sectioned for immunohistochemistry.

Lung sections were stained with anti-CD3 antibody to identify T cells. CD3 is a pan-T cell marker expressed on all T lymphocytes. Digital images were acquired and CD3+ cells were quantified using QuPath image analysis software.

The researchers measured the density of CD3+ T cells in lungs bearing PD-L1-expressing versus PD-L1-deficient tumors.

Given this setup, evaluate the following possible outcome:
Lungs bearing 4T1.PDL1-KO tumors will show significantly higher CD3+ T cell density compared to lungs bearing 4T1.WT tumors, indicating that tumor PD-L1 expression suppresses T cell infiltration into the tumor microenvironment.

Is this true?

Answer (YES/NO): YES